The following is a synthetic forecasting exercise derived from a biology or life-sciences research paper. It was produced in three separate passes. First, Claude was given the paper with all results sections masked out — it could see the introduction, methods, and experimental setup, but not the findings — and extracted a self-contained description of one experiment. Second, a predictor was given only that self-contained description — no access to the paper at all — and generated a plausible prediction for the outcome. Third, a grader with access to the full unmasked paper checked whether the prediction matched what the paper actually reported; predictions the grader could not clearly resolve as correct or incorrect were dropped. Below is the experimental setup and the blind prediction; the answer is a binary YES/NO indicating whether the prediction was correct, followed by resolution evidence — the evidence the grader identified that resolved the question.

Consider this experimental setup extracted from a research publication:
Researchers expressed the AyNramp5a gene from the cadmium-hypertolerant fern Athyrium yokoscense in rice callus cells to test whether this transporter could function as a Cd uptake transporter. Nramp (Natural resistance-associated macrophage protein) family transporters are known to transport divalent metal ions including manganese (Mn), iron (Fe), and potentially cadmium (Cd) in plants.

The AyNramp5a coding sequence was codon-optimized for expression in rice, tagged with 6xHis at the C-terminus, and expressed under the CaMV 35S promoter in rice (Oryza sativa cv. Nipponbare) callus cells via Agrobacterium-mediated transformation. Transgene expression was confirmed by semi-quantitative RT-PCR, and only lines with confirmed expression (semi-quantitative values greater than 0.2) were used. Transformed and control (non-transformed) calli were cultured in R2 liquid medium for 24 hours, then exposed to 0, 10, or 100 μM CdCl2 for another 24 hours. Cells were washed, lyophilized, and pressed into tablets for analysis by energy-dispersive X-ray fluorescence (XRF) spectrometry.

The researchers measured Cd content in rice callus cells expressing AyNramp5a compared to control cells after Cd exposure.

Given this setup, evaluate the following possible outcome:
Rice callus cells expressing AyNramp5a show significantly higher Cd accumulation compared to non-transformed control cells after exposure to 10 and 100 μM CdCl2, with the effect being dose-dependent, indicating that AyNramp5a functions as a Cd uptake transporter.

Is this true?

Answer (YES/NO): YES